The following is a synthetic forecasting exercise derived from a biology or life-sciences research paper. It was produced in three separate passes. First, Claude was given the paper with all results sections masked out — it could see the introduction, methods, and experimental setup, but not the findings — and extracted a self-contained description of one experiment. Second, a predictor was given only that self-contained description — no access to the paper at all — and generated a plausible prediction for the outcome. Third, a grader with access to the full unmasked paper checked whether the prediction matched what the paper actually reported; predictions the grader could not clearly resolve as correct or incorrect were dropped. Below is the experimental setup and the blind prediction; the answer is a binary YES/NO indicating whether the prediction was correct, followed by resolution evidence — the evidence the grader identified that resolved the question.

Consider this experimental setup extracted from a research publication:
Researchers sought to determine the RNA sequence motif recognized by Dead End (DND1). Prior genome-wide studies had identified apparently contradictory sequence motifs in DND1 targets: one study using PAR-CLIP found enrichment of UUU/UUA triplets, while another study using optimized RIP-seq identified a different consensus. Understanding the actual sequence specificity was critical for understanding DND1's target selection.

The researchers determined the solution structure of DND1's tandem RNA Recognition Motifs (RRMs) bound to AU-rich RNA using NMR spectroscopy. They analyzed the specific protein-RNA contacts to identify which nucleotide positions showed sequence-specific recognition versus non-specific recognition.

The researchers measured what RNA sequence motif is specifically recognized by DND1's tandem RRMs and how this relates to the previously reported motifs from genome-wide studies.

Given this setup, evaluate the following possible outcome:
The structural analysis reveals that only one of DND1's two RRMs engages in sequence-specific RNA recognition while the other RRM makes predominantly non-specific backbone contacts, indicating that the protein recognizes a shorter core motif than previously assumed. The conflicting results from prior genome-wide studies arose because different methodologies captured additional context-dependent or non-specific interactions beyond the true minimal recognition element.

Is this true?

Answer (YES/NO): NO